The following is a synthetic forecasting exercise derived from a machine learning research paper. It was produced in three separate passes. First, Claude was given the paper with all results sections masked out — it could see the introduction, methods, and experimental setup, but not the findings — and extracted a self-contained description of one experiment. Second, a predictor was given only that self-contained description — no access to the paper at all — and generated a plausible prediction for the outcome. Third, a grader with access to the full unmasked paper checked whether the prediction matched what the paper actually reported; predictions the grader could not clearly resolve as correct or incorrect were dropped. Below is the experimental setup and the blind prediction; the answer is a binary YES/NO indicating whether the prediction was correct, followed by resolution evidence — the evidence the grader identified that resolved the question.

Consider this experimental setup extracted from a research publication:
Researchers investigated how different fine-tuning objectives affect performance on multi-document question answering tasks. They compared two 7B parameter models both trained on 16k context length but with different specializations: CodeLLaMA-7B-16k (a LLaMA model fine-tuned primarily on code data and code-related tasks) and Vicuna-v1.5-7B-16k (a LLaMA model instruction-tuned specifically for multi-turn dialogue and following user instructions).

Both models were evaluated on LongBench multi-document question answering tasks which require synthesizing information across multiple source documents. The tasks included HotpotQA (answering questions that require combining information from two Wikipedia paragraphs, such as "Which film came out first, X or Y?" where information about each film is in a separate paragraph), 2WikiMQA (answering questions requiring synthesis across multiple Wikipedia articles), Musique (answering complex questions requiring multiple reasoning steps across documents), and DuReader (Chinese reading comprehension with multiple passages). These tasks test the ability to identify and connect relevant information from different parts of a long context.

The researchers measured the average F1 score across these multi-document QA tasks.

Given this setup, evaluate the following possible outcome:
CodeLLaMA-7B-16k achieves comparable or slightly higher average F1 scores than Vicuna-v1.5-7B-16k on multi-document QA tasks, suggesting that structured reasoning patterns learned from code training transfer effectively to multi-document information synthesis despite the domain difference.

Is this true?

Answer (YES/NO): YES